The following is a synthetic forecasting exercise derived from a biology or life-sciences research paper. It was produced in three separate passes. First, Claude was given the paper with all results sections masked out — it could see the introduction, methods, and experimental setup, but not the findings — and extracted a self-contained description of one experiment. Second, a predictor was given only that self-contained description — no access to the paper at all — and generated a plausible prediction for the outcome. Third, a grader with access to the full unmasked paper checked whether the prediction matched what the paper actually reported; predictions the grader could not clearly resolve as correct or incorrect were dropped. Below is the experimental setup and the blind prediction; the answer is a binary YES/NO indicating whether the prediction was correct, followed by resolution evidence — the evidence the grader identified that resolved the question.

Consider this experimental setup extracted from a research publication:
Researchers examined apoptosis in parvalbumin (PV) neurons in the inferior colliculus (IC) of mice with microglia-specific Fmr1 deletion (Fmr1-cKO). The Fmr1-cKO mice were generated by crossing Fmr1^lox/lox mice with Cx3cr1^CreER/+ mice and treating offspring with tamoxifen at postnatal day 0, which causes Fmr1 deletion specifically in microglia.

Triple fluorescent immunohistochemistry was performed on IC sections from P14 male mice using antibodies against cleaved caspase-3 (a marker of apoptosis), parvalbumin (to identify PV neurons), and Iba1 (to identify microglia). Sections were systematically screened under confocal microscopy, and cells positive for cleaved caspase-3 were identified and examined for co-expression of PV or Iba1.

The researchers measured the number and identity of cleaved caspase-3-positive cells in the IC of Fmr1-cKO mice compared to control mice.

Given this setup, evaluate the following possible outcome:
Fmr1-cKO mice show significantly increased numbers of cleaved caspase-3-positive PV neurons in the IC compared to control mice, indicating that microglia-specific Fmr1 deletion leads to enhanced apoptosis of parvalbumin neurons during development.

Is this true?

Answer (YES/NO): YES